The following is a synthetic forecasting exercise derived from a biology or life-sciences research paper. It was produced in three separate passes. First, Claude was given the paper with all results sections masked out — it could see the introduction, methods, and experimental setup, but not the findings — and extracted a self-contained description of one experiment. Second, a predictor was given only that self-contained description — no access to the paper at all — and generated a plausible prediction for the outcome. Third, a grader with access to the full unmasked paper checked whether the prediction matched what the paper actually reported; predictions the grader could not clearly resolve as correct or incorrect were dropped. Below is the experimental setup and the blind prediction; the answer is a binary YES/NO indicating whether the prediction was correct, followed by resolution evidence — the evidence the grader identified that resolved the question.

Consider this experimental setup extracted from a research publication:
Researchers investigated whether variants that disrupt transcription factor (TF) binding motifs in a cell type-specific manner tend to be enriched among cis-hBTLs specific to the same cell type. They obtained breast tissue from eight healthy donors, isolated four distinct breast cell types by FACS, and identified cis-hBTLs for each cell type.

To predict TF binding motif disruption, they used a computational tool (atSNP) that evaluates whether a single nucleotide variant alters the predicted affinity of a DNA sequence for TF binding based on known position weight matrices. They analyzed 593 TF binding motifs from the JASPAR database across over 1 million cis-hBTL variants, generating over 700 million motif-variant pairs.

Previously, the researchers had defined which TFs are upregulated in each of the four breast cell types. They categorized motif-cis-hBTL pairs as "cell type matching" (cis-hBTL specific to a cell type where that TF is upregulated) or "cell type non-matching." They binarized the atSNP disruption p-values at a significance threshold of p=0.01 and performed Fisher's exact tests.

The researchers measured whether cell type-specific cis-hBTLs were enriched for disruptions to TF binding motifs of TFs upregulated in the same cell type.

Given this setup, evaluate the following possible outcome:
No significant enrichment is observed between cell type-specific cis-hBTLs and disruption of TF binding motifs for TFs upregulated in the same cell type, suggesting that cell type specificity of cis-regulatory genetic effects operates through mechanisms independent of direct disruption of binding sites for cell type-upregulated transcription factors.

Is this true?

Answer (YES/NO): NO